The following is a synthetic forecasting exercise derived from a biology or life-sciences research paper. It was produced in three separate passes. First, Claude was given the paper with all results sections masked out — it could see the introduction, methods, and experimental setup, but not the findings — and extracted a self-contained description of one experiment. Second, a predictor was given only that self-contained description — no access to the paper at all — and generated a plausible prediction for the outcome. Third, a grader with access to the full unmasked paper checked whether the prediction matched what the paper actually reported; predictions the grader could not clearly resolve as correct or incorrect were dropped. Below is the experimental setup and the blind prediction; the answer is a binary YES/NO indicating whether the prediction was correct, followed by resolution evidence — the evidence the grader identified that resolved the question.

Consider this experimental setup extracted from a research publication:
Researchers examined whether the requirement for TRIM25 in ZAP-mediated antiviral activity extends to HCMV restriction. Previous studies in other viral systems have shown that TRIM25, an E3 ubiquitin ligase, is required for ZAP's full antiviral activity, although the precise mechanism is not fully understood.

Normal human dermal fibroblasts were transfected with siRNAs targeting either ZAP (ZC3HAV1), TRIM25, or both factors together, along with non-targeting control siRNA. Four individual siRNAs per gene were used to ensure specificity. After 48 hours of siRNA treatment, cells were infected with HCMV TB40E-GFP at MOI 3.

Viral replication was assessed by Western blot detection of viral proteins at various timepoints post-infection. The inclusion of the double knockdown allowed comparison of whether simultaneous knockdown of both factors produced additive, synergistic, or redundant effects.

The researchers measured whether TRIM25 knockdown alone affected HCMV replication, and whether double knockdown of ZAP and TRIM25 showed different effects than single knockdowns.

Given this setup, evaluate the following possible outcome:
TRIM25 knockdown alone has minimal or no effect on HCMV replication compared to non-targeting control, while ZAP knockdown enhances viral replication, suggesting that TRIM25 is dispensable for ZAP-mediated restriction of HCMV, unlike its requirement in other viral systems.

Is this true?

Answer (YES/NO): NO